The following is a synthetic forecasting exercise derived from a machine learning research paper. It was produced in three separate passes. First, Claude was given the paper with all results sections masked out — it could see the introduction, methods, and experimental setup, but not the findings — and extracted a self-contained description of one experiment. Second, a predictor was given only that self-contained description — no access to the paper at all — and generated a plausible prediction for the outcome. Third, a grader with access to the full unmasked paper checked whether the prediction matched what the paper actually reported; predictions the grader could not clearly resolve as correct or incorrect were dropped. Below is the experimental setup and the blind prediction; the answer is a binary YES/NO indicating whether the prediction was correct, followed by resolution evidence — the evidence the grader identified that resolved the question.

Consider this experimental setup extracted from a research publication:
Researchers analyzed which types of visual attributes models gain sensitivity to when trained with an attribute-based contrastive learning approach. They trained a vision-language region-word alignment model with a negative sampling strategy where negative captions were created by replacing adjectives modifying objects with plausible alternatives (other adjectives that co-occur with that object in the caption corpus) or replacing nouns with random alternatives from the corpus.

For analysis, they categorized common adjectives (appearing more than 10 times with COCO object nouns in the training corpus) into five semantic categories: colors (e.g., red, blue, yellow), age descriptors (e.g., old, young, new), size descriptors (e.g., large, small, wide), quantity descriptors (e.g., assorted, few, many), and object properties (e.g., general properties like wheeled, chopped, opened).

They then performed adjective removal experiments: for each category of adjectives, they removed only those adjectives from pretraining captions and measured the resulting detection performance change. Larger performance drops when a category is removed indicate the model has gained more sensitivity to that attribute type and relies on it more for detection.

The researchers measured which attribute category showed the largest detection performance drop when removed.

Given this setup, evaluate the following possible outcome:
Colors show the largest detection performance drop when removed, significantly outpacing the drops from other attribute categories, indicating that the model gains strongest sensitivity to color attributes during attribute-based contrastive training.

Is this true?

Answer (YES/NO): NO